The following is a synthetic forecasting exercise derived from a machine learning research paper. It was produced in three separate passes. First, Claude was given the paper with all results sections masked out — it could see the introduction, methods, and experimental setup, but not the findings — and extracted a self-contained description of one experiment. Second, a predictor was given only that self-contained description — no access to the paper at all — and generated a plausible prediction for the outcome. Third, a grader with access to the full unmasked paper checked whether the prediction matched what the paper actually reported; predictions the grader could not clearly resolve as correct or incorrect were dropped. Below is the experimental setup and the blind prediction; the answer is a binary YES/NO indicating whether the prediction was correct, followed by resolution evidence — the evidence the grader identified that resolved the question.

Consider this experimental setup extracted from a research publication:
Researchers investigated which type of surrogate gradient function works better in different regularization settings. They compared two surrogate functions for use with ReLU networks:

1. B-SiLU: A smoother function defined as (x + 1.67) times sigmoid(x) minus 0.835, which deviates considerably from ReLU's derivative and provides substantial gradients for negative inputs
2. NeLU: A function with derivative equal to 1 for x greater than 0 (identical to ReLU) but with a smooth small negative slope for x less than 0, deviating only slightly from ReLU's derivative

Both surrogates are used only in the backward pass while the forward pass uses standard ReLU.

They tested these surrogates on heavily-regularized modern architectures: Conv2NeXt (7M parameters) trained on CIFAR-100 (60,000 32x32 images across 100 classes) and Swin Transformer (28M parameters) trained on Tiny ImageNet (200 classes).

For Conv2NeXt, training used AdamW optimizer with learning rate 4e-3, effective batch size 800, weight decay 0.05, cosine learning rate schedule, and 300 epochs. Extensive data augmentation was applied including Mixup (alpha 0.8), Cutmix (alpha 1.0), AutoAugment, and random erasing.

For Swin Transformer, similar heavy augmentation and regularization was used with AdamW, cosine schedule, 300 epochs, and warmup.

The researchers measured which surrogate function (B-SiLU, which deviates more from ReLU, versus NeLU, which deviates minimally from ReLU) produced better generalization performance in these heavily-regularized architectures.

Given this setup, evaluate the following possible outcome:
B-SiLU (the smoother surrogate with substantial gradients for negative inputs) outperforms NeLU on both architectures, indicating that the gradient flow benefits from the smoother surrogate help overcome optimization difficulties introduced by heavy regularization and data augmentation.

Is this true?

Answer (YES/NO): NO